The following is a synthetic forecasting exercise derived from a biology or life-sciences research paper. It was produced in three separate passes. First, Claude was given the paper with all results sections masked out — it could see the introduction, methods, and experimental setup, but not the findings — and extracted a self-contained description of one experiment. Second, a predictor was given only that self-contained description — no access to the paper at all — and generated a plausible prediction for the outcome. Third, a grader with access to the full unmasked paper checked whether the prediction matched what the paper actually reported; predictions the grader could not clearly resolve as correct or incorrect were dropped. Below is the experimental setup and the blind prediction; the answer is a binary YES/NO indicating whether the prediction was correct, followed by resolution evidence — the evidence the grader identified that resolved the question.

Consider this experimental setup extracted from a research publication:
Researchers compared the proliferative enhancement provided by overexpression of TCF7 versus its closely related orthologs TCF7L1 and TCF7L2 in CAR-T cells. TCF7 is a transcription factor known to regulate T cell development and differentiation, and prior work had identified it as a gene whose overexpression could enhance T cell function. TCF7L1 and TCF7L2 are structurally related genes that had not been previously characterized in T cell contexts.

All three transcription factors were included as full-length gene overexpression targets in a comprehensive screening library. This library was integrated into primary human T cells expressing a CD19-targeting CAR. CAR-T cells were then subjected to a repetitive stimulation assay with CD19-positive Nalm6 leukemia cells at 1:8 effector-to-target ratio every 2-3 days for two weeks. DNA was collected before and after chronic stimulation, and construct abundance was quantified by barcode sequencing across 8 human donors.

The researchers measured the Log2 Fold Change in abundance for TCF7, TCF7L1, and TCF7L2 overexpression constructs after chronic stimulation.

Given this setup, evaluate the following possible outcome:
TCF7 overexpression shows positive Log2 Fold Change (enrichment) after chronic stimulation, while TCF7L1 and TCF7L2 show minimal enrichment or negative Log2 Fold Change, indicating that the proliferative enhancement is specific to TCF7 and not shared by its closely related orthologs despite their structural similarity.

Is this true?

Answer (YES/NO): NO